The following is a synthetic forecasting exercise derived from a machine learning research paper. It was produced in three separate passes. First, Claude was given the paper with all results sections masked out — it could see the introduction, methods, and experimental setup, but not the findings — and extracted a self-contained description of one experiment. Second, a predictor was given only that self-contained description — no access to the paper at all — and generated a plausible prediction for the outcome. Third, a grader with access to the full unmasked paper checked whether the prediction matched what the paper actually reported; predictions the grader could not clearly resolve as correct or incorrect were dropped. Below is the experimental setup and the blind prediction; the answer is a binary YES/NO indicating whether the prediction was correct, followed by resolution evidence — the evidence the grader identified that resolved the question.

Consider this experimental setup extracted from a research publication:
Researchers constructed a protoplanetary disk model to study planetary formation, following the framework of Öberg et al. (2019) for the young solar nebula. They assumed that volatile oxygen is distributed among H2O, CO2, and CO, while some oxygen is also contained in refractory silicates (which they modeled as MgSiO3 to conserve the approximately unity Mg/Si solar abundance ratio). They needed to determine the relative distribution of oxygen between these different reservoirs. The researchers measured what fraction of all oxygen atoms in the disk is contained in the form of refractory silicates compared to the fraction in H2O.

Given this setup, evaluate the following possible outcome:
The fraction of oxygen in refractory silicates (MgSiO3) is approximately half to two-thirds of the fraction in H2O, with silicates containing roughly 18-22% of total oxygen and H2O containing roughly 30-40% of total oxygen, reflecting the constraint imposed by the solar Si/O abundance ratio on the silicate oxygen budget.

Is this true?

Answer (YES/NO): NO